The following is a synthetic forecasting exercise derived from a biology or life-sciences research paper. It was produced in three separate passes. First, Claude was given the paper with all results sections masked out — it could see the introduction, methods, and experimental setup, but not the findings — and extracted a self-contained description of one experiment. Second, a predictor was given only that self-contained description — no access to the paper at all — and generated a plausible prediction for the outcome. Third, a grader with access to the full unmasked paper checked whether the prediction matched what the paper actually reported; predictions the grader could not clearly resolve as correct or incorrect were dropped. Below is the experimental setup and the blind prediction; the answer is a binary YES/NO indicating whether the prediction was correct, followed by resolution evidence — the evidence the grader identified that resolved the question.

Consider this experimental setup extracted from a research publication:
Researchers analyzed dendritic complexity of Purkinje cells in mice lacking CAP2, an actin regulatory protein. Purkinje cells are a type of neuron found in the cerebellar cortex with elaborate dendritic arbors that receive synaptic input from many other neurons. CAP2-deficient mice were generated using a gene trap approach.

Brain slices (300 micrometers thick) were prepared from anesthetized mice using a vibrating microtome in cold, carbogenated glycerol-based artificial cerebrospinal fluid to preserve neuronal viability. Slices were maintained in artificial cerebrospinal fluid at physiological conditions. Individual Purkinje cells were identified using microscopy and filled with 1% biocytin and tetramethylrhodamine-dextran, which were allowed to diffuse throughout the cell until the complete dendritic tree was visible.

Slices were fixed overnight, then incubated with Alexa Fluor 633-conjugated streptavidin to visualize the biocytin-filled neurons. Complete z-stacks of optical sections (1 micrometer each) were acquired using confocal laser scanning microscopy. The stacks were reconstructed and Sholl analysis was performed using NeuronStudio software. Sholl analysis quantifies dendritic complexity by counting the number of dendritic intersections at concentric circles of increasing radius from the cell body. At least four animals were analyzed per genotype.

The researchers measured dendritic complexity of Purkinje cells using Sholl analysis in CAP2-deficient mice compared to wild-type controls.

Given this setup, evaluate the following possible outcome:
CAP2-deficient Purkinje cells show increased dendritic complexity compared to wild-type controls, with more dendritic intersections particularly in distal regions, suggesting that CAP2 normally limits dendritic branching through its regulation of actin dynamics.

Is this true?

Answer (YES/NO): NO